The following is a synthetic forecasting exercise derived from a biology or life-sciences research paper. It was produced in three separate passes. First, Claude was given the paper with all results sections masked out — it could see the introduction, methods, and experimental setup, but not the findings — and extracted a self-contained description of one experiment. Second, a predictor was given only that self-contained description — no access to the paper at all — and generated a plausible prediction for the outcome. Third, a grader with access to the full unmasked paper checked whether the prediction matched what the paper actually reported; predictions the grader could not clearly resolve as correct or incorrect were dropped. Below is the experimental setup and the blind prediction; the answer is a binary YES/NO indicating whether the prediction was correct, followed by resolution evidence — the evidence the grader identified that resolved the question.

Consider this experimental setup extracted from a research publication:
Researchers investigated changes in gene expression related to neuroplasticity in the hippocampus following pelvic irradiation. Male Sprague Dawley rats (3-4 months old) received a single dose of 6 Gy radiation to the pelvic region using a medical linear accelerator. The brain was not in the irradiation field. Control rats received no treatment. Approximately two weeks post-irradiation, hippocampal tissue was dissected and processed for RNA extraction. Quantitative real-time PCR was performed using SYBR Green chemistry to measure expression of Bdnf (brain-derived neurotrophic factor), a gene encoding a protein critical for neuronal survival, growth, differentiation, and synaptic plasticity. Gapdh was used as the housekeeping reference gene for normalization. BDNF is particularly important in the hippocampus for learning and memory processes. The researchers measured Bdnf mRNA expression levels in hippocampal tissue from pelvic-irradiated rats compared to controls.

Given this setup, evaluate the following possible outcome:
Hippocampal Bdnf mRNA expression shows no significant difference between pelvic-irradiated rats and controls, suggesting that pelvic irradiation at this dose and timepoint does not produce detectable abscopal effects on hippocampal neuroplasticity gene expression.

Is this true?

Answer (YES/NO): YES